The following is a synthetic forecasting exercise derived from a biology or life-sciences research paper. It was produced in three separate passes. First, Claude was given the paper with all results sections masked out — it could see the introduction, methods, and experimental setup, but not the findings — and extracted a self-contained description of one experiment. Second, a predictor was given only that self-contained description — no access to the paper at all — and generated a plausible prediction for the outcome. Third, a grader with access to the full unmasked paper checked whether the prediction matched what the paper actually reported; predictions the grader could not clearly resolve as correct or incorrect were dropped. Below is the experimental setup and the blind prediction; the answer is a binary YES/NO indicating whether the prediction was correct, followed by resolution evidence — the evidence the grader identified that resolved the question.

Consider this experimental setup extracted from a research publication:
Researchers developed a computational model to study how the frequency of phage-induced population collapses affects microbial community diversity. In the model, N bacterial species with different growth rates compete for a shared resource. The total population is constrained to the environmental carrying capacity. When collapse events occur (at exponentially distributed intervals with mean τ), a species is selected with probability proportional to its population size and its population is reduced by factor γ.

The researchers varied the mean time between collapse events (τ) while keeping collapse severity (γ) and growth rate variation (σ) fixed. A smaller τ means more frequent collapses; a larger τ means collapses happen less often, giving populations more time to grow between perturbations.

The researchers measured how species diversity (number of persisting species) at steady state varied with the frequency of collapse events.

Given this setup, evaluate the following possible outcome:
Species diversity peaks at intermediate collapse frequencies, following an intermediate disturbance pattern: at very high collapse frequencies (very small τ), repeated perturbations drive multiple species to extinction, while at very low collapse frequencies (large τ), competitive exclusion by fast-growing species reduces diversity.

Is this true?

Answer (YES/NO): NO